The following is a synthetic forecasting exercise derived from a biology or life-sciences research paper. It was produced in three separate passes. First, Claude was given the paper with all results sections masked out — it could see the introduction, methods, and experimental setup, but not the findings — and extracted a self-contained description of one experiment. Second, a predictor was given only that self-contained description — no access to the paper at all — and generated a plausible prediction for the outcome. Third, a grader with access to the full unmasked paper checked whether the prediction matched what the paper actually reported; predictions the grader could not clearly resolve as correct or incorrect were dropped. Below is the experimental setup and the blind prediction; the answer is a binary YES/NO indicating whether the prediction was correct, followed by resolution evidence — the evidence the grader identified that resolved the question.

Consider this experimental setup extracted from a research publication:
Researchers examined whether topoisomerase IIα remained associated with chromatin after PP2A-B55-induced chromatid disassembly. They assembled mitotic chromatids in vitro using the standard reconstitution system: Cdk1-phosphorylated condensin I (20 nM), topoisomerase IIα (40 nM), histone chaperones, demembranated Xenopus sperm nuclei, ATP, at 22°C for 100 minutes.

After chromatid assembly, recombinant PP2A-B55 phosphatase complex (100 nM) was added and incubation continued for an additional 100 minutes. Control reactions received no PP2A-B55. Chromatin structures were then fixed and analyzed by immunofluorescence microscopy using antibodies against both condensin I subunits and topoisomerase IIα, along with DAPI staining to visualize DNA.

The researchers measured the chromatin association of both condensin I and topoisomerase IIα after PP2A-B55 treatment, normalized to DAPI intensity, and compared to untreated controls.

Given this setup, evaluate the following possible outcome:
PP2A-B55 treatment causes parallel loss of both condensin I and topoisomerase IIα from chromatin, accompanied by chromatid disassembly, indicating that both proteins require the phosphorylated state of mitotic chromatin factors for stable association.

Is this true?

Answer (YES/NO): NO